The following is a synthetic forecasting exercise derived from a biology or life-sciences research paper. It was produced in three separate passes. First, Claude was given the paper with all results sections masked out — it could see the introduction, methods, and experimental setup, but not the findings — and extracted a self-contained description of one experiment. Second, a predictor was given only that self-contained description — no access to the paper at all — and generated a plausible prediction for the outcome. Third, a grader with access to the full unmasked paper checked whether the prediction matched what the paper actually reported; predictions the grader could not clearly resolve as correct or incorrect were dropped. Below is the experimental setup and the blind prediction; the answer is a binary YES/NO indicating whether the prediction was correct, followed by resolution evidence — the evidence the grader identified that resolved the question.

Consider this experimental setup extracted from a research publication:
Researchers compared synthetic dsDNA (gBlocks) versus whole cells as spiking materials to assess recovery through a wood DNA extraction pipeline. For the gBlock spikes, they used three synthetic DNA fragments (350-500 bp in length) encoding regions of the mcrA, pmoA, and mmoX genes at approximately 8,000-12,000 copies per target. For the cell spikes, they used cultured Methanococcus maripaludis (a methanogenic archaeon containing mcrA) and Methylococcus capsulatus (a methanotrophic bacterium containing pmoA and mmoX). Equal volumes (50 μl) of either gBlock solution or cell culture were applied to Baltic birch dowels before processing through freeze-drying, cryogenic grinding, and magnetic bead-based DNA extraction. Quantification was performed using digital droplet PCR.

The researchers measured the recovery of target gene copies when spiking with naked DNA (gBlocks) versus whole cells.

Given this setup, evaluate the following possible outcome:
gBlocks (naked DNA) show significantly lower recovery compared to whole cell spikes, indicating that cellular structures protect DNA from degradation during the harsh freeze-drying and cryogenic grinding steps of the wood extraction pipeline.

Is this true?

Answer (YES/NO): NO